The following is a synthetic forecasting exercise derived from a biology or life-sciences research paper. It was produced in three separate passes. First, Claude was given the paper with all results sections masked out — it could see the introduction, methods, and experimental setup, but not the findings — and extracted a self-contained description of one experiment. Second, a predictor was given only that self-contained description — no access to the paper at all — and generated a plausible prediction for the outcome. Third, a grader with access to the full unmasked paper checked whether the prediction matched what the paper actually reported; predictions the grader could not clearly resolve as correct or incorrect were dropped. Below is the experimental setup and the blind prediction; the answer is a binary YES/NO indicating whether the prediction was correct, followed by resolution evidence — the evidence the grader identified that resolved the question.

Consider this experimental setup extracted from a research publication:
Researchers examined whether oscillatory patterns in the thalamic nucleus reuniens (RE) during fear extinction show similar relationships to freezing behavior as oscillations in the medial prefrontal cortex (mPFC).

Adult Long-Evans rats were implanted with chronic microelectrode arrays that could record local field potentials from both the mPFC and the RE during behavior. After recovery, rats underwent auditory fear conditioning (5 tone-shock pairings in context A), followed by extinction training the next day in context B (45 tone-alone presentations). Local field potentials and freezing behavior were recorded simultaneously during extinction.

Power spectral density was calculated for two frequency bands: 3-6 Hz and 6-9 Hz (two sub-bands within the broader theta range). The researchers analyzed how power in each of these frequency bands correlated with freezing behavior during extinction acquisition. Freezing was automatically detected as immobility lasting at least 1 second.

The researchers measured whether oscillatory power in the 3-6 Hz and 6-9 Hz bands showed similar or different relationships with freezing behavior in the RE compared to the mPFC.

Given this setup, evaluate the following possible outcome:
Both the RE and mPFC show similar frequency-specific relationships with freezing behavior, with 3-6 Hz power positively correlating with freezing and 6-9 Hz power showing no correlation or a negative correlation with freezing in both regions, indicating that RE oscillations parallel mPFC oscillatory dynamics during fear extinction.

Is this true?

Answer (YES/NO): YES